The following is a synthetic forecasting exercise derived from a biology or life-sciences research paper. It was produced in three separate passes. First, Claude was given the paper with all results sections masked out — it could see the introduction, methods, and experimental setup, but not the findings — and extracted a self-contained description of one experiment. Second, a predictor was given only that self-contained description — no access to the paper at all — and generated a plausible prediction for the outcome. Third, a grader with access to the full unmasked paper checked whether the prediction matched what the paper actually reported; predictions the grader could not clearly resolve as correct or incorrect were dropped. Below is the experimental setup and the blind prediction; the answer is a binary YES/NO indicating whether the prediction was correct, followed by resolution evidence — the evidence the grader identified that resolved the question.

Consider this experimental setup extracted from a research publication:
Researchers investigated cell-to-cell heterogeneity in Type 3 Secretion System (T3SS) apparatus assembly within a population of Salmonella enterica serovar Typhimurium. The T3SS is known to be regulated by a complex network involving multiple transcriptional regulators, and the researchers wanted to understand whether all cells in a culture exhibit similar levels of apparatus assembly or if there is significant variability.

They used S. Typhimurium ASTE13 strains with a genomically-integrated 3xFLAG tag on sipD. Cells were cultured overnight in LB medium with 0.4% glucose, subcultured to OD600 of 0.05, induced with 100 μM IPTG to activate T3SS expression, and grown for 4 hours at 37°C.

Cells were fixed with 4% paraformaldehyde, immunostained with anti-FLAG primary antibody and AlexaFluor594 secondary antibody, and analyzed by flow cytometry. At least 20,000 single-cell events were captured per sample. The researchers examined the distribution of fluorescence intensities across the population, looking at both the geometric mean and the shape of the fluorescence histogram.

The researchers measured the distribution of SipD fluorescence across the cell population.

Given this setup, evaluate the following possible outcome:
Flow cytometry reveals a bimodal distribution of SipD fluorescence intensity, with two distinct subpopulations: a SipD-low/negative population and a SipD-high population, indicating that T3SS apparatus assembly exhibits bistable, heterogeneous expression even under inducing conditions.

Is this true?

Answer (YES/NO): YES